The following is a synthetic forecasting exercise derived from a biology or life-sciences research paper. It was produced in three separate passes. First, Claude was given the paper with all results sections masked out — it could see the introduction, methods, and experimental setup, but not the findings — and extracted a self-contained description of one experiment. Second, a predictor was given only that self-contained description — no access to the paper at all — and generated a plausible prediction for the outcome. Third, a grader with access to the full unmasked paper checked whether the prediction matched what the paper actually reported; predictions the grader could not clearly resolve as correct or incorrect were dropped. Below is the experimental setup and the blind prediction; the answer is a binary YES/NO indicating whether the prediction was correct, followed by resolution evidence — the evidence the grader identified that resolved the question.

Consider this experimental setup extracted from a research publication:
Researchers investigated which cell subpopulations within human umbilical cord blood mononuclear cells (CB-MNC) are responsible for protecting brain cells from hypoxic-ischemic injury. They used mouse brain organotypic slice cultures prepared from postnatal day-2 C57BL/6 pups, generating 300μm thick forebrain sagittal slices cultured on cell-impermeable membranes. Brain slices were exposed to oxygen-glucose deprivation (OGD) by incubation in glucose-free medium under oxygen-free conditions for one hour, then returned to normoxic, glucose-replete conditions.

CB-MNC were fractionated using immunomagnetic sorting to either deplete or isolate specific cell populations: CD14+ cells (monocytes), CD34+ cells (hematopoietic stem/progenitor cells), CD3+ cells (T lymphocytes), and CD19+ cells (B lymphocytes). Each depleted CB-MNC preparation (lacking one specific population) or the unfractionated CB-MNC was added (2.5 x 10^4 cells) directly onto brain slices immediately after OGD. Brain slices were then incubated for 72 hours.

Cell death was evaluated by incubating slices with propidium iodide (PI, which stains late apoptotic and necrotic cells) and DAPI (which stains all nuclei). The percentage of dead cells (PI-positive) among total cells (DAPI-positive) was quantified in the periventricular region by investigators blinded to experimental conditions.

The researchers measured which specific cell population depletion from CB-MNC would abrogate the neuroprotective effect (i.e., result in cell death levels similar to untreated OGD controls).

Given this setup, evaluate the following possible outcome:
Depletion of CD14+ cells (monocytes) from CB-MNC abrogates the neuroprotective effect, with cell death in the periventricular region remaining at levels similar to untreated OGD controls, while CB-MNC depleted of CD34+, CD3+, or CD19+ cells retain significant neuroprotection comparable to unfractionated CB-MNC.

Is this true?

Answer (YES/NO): YES